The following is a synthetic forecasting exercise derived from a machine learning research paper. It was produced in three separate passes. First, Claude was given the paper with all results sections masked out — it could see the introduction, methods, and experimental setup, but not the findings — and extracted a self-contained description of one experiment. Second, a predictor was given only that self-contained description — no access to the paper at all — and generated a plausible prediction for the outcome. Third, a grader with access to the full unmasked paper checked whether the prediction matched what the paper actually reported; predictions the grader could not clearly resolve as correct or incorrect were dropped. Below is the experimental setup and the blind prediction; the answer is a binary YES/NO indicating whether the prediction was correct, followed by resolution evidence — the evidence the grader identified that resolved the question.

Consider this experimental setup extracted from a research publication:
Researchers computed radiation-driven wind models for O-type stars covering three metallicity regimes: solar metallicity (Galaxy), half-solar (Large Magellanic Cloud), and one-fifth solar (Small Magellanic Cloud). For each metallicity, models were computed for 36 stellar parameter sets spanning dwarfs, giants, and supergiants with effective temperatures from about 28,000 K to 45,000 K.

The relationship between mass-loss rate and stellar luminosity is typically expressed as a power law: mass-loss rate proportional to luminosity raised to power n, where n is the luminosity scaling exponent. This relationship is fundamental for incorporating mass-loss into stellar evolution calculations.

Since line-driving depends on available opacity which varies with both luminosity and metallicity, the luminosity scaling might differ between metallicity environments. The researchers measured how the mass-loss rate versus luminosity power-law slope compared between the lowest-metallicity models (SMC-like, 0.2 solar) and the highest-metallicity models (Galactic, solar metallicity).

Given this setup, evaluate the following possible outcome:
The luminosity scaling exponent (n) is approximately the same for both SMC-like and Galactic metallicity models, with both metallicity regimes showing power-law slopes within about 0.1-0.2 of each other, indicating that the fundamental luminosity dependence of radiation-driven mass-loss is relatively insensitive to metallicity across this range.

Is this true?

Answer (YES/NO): NO